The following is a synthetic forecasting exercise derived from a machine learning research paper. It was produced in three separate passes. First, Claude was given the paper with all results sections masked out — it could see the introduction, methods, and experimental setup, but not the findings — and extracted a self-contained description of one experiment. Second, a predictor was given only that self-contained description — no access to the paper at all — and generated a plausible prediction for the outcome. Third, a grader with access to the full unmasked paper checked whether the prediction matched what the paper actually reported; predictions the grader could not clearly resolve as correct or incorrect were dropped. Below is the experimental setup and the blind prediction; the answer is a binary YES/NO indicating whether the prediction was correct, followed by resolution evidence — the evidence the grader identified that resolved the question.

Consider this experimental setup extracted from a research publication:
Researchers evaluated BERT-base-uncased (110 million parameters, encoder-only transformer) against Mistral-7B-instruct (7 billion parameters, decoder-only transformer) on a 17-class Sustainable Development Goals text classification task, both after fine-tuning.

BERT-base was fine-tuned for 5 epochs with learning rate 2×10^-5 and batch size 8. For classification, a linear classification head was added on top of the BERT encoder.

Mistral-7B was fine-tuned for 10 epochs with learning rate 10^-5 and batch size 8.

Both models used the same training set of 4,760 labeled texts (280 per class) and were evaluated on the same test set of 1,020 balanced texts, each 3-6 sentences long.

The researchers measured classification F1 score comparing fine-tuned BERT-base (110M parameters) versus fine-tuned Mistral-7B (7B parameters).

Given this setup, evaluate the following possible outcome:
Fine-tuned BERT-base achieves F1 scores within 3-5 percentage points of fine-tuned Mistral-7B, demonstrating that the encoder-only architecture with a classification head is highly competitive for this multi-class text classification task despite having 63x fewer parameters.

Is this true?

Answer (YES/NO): NO